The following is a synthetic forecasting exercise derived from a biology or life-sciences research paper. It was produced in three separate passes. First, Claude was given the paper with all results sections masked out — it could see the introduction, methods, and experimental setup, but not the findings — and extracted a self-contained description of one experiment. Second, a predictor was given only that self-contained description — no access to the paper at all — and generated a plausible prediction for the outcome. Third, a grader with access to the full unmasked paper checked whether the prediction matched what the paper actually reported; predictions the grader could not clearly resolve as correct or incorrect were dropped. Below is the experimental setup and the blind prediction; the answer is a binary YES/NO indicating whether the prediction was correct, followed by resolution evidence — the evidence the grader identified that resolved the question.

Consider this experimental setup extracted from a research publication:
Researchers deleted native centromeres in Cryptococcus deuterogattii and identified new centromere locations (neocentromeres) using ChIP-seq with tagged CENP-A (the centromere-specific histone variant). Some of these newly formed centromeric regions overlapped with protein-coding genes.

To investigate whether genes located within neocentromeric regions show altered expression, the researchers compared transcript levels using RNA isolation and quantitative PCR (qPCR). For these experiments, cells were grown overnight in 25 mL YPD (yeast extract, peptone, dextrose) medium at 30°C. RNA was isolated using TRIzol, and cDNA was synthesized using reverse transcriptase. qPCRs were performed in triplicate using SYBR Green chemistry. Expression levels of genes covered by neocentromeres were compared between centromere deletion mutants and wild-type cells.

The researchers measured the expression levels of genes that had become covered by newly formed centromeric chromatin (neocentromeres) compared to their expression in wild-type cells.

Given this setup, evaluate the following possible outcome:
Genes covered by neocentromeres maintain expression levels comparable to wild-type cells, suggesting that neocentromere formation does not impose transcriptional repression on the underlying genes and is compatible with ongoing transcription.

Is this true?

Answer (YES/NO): YES